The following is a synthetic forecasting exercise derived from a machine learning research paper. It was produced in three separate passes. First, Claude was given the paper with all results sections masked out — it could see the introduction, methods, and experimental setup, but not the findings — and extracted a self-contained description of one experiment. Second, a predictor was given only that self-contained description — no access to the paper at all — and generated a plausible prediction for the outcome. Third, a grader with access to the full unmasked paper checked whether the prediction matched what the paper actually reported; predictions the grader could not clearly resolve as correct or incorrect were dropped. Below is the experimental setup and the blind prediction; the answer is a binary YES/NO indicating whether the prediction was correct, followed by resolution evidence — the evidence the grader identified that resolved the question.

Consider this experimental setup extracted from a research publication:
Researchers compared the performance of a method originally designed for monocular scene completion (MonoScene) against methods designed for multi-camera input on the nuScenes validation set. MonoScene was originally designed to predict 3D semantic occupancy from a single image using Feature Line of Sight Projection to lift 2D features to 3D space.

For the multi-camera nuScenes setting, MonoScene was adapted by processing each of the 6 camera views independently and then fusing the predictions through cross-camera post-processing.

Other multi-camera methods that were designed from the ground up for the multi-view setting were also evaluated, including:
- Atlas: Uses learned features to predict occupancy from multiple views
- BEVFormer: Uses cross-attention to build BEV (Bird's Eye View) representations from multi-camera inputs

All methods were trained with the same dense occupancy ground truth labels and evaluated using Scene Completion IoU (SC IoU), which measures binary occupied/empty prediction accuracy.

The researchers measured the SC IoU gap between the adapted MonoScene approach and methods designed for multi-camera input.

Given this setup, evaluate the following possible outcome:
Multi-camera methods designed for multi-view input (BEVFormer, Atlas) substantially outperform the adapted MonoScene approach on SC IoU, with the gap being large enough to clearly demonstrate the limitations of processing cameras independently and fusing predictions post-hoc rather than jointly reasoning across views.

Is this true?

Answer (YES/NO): YES